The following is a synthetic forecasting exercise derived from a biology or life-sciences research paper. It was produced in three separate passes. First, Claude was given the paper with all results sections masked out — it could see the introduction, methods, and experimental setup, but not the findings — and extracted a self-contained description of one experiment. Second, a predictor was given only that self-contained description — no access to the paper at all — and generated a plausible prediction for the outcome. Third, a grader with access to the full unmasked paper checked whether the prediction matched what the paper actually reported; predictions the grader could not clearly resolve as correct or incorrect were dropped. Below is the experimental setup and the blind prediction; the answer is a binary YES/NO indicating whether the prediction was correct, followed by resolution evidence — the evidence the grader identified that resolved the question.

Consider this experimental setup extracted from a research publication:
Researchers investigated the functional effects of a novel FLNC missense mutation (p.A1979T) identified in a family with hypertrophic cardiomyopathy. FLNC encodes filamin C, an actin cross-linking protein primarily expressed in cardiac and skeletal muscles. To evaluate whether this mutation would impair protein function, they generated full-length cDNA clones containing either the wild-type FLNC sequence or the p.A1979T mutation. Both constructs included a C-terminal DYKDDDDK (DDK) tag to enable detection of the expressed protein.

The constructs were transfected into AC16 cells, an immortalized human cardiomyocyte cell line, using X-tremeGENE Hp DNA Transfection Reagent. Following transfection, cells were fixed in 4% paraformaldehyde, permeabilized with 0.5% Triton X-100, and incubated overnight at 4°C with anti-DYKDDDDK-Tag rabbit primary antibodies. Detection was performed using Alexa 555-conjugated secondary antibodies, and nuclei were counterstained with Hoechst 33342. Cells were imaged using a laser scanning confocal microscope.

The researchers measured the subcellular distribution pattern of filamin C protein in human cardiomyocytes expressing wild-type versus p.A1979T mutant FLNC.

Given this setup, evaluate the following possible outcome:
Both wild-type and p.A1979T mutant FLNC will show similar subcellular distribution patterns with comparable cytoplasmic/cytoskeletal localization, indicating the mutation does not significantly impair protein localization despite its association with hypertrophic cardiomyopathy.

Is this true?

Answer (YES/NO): NO